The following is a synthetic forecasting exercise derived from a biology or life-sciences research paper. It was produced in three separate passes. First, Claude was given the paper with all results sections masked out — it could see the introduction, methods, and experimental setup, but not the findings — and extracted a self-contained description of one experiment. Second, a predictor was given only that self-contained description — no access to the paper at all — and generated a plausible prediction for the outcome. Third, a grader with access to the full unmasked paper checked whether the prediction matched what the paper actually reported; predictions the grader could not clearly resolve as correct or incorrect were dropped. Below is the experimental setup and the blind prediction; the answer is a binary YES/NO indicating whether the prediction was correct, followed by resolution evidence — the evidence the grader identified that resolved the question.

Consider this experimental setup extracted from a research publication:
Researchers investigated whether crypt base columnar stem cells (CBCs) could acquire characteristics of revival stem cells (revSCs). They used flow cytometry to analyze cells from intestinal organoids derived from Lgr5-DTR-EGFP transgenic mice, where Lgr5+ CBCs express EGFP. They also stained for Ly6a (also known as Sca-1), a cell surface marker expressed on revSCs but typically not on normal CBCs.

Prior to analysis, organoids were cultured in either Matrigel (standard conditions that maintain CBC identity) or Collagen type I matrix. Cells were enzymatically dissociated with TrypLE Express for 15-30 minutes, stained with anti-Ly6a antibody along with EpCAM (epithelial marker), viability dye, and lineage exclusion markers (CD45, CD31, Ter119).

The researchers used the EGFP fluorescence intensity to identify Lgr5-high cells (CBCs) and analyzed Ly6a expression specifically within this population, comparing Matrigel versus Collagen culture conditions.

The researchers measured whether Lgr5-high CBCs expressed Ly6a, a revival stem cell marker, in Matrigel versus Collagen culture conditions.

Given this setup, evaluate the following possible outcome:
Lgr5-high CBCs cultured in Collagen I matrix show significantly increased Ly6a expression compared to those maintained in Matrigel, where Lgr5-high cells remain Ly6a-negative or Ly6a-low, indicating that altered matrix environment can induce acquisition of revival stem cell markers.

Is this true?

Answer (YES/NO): NO